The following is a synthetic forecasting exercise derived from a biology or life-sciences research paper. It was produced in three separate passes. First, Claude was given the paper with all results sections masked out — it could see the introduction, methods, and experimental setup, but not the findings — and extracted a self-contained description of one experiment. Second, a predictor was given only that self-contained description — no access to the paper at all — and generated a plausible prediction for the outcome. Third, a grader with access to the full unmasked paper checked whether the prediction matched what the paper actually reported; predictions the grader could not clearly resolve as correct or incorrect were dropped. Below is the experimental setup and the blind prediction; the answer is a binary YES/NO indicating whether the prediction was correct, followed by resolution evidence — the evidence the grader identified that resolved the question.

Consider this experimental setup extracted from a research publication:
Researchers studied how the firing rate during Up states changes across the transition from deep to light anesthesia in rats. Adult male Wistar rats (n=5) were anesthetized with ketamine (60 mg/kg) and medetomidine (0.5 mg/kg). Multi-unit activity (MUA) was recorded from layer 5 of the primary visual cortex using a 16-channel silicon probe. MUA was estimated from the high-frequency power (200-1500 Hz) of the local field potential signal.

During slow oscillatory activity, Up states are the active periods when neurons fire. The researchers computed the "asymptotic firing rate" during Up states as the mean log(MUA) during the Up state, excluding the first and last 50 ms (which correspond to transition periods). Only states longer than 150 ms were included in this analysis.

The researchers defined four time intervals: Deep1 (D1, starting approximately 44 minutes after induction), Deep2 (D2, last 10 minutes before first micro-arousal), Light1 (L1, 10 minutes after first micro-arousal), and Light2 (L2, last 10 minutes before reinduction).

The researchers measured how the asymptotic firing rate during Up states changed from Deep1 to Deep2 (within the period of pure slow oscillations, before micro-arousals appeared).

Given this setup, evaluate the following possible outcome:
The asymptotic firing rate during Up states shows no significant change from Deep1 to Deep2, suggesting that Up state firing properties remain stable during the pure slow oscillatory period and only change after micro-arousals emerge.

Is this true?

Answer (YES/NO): YES